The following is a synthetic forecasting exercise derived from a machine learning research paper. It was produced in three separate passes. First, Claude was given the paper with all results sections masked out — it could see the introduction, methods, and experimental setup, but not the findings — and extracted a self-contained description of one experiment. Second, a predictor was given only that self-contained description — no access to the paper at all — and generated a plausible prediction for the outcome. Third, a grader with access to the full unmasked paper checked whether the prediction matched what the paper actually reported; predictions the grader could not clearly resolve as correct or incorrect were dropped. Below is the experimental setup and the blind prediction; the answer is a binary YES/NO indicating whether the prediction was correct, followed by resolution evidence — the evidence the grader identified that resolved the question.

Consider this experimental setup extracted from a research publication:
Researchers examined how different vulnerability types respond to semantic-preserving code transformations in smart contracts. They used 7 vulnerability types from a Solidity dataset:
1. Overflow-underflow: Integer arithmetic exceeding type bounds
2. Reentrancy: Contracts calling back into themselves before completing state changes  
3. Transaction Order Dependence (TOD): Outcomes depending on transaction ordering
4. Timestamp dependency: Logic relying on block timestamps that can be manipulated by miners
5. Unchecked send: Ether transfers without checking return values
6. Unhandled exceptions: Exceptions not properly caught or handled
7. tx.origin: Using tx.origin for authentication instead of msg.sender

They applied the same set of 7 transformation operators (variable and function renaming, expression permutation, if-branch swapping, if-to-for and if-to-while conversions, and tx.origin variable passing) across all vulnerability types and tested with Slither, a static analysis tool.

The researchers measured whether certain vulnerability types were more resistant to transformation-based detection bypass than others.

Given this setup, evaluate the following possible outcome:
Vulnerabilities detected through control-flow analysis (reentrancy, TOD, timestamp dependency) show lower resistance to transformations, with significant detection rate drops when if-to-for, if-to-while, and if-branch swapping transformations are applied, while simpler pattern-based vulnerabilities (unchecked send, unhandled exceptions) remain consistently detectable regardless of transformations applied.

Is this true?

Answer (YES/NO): NO